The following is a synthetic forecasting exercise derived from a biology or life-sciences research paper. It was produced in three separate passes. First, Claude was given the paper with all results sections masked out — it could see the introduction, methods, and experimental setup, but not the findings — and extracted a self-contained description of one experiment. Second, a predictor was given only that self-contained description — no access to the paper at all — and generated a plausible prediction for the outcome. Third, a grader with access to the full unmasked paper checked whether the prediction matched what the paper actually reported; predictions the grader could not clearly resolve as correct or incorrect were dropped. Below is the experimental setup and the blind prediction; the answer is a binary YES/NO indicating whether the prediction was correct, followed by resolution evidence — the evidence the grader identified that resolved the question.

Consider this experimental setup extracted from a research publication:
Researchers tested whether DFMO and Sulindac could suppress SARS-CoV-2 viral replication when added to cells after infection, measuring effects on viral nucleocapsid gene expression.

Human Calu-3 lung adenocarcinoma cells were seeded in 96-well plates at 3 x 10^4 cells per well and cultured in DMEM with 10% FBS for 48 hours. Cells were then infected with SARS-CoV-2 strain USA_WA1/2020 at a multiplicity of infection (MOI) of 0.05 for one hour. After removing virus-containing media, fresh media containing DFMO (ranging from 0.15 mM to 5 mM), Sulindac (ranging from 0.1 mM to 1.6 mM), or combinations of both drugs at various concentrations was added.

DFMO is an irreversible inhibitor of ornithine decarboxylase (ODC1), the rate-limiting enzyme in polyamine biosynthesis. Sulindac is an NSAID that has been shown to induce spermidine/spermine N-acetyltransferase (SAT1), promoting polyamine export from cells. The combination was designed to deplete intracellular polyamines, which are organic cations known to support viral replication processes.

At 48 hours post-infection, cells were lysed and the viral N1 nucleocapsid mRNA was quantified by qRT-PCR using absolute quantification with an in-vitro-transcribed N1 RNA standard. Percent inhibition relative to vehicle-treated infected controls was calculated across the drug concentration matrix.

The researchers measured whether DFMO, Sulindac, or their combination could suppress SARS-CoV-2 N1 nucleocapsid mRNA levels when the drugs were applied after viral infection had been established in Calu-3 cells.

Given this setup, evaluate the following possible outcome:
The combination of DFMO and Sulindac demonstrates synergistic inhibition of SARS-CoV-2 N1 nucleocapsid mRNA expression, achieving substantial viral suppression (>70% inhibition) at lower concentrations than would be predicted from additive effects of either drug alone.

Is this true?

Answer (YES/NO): NO